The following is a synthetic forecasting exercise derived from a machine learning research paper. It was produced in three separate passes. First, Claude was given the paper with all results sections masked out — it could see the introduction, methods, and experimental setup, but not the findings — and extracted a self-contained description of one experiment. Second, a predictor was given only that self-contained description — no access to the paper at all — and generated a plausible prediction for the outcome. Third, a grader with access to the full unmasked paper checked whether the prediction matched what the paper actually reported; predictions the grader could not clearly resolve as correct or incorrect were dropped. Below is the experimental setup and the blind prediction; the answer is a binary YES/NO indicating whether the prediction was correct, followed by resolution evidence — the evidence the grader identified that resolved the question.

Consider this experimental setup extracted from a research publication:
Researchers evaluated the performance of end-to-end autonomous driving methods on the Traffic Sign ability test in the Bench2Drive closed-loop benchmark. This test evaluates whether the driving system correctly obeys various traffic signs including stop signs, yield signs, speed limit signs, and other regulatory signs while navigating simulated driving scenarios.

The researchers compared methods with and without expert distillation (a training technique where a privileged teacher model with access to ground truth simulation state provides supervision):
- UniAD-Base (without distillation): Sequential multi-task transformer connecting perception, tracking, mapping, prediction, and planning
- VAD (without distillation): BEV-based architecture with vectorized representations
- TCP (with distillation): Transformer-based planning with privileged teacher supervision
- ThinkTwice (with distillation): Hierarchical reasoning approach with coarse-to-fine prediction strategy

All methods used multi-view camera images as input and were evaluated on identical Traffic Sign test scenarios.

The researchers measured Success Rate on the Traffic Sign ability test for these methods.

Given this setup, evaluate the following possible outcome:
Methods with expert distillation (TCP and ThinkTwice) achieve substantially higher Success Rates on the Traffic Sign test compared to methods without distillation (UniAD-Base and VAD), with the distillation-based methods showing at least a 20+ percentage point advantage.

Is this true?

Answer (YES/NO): NO